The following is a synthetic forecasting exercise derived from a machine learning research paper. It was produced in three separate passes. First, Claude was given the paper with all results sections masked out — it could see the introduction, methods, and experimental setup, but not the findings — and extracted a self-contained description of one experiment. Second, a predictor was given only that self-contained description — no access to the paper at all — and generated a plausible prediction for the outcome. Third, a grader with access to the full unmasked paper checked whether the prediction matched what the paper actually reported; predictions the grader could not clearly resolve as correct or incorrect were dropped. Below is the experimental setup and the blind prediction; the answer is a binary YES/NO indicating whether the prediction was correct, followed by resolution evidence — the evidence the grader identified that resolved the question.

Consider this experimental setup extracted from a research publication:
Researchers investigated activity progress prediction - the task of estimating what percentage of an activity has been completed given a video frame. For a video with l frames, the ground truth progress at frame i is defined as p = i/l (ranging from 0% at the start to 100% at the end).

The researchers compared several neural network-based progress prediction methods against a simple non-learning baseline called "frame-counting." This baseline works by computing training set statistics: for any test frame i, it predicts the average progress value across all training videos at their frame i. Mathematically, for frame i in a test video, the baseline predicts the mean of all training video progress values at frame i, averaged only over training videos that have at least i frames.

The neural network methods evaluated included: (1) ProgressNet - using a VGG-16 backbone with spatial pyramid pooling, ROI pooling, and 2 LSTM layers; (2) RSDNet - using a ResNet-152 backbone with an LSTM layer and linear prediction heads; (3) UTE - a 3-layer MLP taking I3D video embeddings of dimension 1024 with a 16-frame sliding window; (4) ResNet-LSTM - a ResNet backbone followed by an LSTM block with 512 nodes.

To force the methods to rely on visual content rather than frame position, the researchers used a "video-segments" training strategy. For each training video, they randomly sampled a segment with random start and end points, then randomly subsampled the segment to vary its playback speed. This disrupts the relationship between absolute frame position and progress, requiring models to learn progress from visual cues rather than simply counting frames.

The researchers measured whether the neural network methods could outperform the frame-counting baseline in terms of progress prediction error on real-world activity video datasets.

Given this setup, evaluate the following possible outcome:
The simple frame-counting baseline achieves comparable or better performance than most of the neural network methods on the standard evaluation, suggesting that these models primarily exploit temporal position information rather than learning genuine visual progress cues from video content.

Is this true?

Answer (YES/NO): YES